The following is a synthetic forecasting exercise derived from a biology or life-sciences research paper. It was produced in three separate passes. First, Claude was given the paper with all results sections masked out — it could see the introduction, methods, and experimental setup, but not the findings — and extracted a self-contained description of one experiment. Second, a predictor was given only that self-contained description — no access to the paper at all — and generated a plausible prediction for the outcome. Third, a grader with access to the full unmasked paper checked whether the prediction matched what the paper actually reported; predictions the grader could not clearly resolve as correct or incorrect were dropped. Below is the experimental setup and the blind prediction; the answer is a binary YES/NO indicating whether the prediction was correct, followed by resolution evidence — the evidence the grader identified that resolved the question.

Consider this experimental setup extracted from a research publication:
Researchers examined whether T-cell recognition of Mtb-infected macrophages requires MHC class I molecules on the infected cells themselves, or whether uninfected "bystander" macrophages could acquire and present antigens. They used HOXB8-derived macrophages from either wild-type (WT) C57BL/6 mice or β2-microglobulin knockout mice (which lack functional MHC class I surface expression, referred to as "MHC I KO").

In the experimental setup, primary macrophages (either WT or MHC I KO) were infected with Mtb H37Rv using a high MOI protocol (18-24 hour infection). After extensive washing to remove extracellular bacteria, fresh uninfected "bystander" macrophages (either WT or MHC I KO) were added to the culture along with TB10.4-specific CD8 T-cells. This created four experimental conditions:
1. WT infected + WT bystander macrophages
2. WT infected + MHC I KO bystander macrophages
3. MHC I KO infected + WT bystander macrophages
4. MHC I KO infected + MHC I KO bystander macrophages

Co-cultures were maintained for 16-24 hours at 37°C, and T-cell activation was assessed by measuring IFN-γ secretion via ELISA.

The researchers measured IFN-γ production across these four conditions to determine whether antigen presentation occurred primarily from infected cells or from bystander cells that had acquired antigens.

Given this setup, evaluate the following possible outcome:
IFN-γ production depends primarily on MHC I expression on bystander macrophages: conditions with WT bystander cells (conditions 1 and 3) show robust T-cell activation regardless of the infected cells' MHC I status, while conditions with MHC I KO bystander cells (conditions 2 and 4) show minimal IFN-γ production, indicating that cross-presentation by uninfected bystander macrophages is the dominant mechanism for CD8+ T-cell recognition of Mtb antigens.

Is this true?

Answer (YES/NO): YES